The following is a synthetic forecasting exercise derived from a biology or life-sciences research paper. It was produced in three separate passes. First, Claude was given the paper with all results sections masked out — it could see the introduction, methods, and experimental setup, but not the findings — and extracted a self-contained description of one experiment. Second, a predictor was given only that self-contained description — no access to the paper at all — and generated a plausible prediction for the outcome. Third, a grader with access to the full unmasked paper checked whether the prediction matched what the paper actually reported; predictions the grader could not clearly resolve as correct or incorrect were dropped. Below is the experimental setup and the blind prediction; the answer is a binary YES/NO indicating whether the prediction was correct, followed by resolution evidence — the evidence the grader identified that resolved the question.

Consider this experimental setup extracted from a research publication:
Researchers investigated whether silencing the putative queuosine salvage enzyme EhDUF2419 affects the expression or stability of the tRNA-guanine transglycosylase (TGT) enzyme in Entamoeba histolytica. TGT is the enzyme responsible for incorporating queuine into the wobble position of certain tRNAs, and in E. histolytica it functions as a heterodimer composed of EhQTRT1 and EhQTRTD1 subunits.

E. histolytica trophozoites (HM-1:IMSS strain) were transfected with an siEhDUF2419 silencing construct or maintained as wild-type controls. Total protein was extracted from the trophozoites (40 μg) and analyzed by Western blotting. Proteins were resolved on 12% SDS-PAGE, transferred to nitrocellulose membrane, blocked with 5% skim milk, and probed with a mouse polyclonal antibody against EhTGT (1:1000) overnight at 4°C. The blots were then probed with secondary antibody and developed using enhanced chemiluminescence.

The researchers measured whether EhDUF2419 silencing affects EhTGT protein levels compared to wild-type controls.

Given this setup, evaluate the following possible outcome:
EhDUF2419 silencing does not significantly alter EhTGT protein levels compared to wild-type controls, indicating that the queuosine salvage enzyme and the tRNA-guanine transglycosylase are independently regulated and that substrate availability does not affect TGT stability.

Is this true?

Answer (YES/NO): NO